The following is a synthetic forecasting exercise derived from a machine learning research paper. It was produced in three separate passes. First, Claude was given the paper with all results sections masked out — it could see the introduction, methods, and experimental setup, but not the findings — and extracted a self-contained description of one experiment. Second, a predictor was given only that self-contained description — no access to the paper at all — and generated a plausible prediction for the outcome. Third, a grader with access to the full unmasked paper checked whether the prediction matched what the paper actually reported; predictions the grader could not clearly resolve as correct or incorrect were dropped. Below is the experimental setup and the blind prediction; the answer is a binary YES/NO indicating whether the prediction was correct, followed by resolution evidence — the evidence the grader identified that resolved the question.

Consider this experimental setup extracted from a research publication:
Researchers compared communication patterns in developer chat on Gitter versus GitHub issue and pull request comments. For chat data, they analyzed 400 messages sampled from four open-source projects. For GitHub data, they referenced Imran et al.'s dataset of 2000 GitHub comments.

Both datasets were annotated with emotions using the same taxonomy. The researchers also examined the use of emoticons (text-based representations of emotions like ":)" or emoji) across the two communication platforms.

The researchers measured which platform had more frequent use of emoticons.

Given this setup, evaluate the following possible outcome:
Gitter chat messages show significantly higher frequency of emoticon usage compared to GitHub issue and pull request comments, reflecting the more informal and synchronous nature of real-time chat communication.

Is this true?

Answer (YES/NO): YES